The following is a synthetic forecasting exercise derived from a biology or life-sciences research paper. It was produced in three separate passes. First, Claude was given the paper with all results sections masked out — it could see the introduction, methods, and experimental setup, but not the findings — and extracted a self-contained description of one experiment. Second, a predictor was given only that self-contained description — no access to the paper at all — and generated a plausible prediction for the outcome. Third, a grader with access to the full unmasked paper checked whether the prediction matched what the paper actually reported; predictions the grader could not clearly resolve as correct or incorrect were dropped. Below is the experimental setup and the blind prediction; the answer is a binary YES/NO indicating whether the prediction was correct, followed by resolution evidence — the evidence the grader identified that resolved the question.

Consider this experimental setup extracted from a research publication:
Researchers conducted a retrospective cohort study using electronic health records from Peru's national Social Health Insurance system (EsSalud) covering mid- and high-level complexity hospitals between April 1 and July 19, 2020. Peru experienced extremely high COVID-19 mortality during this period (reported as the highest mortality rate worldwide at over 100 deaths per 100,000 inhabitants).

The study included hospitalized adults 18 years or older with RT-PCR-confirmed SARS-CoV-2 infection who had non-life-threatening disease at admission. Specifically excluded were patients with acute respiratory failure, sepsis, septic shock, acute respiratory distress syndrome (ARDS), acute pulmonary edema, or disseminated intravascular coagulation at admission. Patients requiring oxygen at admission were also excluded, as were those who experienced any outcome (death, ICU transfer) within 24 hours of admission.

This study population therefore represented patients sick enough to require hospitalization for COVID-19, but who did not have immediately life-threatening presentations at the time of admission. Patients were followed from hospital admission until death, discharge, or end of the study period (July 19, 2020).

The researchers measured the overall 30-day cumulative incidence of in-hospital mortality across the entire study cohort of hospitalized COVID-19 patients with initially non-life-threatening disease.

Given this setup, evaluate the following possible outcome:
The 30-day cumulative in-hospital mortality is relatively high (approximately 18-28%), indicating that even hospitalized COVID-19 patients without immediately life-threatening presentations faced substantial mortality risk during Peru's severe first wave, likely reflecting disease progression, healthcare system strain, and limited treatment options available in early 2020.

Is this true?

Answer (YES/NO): YES